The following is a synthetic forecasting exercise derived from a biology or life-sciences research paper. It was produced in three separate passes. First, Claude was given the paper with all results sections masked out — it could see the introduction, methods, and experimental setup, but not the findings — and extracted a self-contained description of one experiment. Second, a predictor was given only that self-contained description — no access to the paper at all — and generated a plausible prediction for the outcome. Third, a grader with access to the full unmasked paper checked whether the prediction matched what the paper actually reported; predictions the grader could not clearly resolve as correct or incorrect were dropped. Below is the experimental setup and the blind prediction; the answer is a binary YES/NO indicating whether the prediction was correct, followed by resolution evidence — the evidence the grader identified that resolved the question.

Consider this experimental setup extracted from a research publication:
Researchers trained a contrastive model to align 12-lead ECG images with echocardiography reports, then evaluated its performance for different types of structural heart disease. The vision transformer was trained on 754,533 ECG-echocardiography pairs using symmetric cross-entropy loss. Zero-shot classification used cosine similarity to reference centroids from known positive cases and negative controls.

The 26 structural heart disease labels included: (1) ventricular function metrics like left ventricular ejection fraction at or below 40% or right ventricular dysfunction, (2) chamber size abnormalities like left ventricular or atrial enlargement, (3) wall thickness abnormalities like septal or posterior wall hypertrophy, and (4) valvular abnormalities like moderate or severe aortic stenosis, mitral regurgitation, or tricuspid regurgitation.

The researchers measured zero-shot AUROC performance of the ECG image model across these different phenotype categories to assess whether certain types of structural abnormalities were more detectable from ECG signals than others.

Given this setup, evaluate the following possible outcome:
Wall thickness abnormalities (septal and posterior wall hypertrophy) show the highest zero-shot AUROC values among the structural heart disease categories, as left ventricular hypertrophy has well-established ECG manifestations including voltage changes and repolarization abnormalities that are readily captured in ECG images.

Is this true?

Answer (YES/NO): NO